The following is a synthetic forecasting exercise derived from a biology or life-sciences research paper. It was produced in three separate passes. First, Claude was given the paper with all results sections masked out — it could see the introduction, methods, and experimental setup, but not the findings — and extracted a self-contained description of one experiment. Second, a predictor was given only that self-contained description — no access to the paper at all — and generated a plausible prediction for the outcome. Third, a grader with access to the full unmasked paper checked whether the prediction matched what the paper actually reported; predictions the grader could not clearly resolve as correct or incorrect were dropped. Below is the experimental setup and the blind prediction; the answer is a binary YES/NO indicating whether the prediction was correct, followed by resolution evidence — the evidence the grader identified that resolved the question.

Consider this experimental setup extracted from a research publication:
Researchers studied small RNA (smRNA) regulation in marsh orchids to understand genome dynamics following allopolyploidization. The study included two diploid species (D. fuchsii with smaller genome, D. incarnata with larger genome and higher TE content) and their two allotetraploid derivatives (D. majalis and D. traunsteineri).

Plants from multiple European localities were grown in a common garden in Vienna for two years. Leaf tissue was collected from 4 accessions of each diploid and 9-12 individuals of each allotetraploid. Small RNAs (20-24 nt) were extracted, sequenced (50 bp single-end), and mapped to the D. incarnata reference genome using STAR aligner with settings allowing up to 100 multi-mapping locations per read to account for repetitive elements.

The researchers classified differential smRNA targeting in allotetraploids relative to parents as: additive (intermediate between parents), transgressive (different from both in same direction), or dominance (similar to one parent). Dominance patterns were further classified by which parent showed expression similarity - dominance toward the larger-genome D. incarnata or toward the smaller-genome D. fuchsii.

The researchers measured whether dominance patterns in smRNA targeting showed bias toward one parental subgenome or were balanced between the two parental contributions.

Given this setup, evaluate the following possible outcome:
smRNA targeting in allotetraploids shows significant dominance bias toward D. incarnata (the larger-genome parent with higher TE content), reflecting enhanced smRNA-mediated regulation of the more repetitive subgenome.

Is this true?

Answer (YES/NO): YES